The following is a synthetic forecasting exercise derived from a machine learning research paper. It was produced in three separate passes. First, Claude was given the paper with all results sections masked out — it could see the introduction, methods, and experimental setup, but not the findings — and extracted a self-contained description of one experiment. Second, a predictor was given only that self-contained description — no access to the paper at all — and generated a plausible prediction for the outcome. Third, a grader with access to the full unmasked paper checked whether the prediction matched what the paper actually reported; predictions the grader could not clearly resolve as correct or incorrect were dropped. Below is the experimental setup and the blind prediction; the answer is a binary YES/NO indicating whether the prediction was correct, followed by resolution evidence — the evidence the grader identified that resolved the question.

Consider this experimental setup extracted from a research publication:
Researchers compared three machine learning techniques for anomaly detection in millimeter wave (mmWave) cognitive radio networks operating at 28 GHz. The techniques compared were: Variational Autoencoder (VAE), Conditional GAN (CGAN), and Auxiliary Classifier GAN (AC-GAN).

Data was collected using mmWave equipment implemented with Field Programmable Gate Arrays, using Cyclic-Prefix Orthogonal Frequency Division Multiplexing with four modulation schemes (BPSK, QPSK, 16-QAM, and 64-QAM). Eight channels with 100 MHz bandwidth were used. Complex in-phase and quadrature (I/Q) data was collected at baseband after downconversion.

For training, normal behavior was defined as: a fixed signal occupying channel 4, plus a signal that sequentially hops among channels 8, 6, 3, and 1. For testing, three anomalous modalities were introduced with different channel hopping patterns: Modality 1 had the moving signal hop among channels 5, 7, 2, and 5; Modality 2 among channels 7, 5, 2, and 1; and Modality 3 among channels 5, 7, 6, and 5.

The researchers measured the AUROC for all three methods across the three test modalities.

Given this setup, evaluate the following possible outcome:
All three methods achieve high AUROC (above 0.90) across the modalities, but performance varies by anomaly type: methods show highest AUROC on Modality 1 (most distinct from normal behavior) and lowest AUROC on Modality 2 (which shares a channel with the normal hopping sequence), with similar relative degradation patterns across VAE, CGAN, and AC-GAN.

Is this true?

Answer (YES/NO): NO